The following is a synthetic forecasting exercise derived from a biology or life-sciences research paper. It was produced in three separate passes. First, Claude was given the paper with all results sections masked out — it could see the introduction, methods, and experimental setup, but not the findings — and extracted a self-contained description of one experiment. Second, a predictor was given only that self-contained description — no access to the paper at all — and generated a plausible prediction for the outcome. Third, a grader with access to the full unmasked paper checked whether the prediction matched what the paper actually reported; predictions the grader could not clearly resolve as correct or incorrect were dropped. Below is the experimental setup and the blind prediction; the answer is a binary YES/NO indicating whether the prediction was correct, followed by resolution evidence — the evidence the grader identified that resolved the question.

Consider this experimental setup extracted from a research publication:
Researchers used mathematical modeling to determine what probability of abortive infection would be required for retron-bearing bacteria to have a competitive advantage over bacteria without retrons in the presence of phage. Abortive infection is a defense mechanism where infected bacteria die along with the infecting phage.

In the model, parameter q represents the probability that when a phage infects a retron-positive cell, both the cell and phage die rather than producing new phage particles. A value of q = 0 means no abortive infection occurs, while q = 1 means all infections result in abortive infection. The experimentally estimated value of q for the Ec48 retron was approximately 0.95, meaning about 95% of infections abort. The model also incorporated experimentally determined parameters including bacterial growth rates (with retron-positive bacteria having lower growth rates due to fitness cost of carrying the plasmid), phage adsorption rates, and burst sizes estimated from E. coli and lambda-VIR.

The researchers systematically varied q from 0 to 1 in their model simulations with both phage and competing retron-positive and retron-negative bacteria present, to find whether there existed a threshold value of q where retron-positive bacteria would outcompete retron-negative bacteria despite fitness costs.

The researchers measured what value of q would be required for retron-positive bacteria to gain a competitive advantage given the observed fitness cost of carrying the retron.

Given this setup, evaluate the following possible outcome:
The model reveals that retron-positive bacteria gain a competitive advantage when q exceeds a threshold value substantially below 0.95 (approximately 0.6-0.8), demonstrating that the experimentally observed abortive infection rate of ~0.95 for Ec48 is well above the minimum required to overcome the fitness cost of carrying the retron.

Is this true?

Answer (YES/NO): NO